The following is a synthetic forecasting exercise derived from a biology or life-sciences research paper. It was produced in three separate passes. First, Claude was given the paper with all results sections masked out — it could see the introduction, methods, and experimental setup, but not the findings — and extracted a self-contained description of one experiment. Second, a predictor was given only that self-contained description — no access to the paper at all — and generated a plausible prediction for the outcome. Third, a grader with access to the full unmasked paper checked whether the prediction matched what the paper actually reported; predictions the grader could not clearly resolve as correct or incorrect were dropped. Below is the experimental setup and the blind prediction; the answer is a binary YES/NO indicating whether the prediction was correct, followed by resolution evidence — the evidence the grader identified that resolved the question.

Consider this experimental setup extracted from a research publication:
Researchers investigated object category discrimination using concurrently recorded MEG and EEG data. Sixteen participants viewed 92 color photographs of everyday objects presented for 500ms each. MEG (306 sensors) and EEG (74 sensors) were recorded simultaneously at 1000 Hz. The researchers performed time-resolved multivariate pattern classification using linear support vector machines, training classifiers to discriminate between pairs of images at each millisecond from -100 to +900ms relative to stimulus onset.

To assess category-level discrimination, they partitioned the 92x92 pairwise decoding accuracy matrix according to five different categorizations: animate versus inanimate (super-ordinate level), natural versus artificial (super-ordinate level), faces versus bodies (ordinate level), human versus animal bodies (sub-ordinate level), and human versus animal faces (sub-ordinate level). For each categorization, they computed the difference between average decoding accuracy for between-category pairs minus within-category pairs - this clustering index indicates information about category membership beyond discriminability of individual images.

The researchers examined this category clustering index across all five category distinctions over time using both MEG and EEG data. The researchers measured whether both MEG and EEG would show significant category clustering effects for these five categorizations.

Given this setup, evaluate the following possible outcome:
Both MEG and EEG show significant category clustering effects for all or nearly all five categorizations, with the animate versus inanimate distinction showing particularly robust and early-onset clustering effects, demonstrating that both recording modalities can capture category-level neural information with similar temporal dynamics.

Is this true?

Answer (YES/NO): NO